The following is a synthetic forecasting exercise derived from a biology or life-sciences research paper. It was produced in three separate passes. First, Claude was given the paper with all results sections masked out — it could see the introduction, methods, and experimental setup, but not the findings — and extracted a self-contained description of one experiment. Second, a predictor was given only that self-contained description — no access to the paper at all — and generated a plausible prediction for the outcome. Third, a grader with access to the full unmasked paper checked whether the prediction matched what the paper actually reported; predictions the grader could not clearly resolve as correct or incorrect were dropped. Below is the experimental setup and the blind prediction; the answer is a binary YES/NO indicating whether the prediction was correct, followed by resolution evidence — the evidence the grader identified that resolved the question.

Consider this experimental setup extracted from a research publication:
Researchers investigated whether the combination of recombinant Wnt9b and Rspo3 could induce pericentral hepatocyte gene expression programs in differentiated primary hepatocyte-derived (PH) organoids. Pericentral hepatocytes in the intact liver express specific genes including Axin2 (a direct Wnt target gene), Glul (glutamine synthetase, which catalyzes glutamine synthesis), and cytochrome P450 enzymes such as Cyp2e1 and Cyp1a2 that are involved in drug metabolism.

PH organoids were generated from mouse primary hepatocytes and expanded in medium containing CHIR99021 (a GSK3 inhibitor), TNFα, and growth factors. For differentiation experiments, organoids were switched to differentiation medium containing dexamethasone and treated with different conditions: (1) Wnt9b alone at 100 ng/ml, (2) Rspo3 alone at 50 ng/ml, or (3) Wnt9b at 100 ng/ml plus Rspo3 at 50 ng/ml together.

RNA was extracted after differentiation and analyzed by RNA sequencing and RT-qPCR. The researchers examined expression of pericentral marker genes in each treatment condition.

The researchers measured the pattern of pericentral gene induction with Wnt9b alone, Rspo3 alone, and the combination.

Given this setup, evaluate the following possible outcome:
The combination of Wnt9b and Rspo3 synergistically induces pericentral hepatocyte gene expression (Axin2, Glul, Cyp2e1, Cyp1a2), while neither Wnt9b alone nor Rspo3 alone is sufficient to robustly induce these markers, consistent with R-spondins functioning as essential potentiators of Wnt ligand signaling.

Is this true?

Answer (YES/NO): NO